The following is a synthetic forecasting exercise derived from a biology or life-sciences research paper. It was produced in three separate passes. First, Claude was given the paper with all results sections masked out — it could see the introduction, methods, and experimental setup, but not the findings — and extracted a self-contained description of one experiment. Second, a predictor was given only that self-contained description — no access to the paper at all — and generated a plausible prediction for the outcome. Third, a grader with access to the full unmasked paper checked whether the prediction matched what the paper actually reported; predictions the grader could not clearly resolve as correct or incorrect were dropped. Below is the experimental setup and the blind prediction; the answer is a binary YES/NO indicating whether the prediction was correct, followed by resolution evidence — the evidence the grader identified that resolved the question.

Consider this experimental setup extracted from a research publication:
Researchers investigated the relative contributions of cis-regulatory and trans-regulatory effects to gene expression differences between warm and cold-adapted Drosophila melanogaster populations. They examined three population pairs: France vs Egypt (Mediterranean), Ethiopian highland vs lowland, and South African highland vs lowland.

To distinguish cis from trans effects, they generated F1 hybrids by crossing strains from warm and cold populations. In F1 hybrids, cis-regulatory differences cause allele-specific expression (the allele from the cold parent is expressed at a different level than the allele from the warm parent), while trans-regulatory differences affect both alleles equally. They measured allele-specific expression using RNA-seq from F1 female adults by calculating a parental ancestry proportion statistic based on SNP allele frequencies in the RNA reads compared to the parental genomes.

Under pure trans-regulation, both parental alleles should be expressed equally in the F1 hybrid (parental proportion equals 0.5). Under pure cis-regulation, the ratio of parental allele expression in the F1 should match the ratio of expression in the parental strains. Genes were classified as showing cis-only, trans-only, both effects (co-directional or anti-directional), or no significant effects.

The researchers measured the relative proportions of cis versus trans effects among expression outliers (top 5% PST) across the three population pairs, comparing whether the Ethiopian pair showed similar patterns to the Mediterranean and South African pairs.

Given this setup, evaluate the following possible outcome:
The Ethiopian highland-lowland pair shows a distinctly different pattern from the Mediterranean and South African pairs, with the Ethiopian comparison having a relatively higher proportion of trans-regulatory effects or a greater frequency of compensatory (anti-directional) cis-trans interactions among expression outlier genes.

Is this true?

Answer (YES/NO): YES